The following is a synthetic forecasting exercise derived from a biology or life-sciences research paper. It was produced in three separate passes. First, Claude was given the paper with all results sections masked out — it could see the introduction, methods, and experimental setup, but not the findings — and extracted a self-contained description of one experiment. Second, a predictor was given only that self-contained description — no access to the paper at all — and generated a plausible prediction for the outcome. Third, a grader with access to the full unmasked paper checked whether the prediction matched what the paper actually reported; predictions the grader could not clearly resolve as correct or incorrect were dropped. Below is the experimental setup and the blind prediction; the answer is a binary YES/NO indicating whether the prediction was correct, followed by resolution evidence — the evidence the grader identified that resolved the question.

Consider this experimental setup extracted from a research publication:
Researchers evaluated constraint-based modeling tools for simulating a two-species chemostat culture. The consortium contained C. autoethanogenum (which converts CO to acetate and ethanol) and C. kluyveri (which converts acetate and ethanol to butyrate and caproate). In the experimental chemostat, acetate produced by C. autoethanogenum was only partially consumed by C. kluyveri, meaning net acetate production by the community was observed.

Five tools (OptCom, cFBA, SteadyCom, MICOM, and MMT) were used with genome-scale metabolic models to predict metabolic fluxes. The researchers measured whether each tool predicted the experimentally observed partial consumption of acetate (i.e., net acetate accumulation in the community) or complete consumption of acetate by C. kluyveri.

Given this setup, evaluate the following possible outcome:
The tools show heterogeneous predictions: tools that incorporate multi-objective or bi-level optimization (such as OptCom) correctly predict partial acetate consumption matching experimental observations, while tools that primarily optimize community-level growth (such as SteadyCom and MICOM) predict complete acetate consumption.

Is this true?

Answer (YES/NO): NO